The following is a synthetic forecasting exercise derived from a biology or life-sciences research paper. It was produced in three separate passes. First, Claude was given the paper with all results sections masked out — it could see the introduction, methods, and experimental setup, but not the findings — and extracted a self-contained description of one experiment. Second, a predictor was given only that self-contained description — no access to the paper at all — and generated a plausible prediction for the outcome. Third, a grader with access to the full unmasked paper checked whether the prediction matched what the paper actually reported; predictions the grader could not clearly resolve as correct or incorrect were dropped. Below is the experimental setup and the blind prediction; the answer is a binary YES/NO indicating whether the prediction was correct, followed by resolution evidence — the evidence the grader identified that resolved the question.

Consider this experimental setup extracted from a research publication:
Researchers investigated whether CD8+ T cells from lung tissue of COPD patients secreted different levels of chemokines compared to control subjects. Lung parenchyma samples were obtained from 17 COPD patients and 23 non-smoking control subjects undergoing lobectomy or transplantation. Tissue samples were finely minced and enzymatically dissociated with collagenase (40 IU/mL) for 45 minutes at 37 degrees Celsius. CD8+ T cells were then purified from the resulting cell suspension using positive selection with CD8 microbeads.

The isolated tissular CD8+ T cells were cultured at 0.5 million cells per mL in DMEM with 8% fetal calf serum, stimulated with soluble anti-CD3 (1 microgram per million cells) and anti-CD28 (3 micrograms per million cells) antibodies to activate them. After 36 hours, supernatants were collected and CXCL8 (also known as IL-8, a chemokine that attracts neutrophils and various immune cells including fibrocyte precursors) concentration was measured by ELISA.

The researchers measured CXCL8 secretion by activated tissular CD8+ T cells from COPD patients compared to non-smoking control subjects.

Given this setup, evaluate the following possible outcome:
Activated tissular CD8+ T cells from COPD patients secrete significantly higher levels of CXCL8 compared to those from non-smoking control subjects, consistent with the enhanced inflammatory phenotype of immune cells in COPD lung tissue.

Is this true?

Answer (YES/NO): YES